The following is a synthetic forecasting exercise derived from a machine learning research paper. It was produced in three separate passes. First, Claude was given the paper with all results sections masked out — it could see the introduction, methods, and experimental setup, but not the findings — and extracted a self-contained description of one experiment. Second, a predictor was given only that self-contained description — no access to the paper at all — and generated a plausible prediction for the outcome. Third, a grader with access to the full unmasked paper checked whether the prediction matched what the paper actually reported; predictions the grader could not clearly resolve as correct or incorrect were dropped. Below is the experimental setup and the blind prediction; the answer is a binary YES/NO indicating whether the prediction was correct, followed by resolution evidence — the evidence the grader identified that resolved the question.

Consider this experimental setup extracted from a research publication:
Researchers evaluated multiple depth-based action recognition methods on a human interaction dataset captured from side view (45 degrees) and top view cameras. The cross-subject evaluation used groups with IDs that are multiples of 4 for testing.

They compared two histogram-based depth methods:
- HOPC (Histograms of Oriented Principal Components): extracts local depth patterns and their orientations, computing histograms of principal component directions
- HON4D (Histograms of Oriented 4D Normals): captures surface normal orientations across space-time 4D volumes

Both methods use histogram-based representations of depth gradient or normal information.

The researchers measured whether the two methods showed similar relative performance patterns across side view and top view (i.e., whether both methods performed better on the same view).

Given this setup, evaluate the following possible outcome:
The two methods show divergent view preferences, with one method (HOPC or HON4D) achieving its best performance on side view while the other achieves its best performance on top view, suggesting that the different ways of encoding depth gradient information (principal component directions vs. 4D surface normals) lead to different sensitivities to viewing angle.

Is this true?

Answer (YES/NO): NO